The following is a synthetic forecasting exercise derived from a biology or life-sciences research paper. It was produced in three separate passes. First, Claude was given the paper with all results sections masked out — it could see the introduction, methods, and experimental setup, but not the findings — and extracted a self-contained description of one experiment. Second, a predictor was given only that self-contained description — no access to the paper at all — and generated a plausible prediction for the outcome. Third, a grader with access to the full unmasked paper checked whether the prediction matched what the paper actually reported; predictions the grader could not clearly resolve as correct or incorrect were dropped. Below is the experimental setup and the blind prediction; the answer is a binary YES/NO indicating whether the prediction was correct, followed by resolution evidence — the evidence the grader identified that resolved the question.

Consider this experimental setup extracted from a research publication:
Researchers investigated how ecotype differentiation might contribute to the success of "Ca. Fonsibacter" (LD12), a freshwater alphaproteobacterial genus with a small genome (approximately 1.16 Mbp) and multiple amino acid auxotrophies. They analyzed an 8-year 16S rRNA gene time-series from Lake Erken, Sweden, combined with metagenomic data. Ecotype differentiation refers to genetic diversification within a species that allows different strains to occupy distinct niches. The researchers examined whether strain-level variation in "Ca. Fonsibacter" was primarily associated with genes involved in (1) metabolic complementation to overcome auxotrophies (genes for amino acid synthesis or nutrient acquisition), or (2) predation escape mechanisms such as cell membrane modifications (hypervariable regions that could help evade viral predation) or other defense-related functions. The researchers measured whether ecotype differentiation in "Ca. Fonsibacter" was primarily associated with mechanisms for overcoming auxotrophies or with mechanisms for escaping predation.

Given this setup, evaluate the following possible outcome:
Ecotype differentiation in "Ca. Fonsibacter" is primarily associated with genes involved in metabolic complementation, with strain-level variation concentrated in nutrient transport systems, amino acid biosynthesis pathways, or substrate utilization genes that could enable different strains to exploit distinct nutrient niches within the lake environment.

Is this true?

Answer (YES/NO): NO